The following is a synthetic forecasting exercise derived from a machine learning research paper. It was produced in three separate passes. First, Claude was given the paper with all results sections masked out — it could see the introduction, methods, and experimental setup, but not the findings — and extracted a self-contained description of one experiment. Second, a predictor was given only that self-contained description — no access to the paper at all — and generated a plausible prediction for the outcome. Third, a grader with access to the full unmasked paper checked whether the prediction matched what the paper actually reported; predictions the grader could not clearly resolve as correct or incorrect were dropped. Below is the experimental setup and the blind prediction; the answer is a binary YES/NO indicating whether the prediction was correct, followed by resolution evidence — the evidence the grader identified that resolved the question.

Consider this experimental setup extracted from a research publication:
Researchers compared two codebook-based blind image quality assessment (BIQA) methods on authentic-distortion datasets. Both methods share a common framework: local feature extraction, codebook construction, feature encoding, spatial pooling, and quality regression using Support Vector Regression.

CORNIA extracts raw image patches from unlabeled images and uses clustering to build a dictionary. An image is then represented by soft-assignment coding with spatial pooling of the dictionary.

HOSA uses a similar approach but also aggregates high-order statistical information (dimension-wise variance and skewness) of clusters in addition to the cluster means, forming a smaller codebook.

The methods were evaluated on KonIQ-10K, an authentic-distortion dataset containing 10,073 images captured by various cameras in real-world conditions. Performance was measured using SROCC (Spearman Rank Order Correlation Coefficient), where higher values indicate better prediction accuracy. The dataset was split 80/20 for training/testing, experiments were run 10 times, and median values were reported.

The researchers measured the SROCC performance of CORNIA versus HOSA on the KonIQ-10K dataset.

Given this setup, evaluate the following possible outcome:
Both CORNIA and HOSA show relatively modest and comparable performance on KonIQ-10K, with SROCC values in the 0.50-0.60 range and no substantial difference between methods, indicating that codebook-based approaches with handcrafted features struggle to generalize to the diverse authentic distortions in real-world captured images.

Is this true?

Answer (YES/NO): NO